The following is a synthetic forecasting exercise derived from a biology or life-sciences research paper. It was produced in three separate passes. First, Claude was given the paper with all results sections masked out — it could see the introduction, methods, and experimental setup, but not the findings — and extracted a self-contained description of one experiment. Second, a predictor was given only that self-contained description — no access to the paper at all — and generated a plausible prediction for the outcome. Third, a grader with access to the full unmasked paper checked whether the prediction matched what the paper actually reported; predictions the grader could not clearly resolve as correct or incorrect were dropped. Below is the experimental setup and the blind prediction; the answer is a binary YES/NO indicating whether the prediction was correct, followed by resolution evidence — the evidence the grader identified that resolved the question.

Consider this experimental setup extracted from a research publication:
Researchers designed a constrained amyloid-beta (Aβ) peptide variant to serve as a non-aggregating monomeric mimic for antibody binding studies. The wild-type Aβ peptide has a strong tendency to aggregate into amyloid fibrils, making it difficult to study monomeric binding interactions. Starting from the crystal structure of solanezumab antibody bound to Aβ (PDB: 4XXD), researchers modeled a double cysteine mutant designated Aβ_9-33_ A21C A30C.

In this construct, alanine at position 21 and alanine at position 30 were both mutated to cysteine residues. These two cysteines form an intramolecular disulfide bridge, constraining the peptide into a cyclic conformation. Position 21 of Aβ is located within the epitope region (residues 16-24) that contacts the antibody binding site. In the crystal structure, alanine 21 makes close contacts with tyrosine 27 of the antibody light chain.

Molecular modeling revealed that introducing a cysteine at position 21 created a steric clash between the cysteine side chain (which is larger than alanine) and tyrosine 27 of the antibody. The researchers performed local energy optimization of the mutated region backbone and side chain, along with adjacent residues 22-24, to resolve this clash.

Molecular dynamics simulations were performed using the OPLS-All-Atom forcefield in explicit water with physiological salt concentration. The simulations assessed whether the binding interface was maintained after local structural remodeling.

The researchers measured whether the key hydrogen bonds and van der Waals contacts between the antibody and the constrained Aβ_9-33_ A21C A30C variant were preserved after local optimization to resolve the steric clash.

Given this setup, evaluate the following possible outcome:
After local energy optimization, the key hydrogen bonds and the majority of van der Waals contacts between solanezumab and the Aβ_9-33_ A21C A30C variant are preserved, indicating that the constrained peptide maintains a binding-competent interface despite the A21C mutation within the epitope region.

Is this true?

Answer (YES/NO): YES